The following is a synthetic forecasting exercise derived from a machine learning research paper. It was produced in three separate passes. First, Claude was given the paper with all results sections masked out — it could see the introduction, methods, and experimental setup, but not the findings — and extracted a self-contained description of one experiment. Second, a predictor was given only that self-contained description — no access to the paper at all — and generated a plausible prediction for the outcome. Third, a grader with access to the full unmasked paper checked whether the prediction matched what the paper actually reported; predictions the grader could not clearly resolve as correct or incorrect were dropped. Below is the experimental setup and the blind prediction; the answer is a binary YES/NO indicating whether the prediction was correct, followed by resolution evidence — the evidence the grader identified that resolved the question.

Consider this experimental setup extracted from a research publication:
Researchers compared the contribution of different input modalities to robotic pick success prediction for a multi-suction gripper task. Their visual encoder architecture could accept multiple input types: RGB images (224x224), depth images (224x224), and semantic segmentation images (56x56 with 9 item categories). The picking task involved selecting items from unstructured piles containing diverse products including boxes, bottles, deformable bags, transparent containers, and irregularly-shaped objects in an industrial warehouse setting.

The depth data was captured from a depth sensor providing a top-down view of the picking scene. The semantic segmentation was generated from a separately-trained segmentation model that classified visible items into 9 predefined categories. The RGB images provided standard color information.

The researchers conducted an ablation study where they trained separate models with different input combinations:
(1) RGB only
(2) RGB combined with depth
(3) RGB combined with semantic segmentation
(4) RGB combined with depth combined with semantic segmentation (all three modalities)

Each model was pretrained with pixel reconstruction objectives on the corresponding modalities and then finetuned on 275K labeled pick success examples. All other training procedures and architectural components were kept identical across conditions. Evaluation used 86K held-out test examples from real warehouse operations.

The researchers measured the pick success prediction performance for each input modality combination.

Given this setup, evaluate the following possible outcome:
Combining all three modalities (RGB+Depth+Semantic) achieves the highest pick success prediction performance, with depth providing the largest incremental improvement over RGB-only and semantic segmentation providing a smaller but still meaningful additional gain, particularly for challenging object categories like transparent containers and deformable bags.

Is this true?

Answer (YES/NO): NO